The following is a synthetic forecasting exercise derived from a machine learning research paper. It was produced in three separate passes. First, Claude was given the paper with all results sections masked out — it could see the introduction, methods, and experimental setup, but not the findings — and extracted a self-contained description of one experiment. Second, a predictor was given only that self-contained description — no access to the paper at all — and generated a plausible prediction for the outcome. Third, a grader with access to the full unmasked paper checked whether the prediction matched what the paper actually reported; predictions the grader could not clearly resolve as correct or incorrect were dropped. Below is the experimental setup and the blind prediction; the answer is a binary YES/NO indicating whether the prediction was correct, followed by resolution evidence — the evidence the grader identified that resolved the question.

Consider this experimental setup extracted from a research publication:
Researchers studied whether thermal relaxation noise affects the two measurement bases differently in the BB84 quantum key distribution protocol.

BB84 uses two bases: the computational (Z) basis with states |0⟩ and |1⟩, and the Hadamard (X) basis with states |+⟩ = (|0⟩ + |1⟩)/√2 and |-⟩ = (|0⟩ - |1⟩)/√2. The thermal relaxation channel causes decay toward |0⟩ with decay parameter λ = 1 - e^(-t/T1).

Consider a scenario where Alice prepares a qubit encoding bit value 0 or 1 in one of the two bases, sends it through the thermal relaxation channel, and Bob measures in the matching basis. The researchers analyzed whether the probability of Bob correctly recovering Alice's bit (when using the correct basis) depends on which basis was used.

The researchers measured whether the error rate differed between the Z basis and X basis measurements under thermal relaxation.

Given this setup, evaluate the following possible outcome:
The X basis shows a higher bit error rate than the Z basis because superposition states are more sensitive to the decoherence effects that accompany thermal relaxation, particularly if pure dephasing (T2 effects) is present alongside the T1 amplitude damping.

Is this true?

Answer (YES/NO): NO